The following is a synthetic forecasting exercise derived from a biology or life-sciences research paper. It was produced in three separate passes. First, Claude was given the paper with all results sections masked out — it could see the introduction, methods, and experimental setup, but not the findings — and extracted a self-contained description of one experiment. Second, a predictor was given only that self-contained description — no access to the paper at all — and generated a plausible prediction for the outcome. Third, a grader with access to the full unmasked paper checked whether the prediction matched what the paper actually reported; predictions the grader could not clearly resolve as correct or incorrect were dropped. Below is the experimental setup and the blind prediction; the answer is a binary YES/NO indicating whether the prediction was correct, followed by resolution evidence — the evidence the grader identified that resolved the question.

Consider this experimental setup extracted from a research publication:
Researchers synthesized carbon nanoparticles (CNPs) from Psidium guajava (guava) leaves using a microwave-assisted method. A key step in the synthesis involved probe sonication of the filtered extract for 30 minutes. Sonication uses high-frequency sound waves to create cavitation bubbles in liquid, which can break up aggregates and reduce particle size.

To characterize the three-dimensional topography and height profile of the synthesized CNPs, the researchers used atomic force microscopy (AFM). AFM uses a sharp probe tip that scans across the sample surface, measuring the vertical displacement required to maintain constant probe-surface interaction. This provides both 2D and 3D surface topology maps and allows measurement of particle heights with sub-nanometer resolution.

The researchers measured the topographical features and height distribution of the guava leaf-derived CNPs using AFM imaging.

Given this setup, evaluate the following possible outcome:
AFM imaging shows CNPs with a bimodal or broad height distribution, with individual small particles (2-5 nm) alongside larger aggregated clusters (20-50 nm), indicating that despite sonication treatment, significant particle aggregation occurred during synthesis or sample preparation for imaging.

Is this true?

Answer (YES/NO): NO